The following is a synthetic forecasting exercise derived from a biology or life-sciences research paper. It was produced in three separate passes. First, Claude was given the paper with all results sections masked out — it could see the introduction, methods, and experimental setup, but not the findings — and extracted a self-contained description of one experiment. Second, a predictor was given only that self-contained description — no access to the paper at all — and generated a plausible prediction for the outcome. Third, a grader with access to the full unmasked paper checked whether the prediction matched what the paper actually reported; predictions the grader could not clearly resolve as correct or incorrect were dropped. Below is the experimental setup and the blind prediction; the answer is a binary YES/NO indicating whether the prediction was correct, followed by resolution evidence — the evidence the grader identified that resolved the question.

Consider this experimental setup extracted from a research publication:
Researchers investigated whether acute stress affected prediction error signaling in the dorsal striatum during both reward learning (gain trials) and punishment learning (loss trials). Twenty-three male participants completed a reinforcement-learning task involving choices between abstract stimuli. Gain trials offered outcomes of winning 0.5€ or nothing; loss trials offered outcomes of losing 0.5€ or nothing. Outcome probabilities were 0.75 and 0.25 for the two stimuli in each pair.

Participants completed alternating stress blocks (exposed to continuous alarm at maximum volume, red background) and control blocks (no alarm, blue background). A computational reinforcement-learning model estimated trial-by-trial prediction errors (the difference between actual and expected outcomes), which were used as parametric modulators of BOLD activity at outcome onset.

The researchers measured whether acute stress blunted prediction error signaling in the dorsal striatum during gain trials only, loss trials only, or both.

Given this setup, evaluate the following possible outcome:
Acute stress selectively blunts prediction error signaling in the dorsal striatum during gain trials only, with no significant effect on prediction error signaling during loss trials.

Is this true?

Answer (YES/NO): NO